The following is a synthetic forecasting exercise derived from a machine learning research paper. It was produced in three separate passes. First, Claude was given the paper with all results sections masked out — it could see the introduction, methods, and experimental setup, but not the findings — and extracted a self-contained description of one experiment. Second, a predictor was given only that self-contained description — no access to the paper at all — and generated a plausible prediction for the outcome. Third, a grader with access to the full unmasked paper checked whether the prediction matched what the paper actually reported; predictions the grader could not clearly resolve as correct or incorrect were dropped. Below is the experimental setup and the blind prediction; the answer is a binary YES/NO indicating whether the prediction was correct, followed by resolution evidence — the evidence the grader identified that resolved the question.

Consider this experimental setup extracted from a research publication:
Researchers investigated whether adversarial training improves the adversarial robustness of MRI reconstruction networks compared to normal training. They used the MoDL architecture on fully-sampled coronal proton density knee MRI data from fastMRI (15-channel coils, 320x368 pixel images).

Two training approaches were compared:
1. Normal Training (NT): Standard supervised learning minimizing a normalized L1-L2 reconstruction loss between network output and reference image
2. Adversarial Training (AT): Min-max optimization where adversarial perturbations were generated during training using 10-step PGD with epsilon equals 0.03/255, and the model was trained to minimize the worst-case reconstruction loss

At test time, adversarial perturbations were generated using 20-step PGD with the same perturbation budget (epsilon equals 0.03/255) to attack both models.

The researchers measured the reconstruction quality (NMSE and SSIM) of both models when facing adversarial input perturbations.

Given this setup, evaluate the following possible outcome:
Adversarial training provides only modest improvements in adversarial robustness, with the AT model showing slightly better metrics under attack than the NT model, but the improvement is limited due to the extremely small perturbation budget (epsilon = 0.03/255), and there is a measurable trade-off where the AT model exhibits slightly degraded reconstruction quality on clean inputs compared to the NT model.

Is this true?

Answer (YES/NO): NO